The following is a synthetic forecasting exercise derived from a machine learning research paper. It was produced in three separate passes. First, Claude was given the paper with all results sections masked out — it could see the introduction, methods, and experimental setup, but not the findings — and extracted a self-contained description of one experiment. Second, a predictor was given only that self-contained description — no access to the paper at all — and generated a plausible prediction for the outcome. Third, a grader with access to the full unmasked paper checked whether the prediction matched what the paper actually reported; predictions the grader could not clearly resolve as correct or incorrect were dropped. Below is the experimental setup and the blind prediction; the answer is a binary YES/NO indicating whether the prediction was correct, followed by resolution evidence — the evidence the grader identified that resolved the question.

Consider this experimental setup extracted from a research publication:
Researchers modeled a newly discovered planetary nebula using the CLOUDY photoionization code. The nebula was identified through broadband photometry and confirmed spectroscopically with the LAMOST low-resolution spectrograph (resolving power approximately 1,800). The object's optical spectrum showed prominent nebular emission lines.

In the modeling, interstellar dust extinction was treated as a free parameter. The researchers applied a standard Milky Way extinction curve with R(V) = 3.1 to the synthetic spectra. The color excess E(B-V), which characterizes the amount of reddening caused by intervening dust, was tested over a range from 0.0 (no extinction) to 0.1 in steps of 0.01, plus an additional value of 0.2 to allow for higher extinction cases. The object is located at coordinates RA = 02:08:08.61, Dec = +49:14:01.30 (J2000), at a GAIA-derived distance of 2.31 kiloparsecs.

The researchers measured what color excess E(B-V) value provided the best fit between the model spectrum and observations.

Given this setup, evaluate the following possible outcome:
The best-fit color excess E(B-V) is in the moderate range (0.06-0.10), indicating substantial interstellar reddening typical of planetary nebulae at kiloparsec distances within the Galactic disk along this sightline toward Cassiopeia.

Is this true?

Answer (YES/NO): NO